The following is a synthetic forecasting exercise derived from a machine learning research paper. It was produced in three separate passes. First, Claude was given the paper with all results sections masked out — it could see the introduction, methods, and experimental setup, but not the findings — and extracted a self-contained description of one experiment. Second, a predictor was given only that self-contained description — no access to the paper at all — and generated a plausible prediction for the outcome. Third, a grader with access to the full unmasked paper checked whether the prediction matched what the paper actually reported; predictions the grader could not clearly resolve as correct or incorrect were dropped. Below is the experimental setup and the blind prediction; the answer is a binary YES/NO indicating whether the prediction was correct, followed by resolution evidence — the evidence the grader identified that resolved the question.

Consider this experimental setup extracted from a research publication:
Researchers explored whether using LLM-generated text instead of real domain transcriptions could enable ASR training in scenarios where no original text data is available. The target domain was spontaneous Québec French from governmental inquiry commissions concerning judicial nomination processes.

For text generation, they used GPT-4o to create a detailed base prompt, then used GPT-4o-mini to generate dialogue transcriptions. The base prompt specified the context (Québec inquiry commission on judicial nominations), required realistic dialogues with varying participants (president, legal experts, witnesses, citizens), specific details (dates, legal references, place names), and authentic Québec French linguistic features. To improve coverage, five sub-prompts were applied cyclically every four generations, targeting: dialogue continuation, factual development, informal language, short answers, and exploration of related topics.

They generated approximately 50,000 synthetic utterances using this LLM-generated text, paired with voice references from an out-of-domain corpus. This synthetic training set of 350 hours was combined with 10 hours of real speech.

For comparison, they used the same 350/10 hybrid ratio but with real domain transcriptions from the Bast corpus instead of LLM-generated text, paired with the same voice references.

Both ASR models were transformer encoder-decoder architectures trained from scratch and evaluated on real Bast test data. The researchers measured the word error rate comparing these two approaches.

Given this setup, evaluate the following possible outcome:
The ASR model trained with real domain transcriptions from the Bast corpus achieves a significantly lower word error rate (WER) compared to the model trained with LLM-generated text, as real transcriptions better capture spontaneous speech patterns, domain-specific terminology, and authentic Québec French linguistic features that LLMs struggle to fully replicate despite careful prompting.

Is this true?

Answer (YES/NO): NO